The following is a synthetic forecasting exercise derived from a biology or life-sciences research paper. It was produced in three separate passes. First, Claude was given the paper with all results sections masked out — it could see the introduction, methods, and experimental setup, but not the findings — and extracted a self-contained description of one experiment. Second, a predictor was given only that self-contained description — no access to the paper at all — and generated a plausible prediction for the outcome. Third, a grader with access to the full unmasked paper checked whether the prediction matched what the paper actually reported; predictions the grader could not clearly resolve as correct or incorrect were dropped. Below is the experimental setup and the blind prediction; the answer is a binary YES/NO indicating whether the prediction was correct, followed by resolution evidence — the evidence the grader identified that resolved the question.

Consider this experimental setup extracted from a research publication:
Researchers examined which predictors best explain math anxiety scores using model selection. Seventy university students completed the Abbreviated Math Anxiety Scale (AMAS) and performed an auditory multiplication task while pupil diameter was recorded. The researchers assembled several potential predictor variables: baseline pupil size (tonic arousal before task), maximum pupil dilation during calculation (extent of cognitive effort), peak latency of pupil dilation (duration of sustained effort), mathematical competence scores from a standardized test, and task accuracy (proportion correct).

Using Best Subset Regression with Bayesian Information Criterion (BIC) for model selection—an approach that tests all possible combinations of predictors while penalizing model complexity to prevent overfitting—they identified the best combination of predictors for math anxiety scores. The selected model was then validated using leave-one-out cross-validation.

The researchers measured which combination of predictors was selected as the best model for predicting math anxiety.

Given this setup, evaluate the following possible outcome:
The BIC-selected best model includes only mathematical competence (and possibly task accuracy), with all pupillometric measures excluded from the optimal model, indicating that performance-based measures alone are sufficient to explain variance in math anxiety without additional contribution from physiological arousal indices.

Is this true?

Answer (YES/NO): NO